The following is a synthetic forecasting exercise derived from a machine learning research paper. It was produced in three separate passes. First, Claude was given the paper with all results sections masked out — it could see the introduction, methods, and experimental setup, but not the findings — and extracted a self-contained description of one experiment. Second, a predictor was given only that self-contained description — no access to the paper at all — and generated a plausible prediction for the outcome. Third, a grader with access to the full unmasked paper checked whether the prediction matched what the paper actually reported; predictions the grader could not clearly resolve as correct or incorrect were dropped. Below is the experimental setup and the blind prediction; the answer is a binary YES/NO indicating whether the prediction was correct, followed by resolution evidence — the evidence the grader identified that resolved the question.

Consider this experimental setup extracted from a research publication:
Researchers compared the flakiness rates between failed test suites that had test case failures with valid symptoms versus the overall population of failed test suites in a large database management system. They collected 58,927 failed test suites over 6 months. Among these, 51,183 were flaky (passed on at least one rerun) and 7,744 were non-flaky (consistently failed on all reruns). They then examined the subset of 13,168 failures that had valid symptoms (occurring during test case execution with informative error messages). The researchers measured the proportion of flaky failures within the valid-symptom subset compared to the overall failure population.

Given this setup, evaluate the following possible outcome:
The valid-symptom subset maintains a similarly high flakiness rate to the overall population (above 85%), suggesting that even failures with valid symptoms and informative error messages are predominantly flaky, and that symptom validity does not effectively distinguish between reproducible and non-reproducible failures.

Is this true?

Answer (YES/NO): NO